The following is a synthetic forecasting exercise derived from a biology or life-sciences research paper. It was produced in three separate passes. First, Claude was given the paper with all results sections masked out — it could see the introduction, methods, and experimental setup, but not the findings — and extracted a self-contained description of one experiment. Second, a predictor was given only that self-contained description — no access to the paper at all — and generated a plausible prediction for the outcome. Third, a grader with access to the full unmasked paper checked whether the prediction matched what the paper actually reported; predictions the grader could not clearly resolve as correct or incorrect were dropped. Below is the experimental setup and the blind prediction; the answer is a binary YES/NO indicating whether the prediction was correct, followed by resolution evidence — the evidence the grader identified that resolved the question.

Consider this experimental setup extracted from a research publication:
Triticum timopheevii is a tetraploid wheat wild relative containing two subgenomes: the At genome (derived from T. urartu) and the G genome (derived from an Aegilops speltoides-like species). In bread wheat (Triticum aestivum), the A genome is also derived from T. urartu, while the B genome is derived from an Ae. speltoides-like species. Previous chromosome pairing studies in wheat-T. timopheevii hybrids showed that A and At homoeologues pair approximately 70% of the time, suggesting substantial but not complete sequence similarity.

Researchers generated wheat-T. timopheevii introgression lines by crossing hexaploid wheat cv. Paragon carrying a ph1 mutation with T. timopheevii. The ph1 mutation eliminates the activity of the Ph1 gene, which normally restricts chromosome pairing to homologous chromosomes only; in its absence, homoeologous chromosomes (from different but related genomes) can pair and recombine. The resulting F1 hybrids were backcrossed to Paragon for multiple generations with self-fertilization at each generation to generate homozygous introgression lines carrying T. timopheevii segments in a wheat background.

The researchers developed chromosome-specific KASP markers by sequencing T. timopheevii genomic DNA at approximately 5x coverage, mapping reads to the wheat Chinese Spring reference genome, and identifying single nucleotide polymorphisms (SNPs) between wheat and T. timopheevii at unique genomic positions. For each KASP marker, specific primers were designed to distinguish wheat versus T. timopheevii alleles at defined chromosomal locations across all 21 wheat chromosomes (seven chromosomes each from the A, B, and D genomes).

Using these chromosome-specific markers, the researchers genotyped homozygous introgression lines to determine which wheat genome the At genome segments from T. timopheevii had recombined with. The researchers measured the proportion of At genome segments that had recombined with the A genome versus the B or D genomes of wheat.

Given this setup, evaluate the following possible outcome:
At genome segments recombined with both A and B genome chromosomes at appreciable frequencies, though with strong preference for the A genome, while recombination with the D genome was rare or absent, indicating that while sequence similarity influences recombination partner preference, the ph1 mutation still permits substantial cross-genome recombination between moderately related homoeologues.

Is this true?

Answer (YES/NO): NO